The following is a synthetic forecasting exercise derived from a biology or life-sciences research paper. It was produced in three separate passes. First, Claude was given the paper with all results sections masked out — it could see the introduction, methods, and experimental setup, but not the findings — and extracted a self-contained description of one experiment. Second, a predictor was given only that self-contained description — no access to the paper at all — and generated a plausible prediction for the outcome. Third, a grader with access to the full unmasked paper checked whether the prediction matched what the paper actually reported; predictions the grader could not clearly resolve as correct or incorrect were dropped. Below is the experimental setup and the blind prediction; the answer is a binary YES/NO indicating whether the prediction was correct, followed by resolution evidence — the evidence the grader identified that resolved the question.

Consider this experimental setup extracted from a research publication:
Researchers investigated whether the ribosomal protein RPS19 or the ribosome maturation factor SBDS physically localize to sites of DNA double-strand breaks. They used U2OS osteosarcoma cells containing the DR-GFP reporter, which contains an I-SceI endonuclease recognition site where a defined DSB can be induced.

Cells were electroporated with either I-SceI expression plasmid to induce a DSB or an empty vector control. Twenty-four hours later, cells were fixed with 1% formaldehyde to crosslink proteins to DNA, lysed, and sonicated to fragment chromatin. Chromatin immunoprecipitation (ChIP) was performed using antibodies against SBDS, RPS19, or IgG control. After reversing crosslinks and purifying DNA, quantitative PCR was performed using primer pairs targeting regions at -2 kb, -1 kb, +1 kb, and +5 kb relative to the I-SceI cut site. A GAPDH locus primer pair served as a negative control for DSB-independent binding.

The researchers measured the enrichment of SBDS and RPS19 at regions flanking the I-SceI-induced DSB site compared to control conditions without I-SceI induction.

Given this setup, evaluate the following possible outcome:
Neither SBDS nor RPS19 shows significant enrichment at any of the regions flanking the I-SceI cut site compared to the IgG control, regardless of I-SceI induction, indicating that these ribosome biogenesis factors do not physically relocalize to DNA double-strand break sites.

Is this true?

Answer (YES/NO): NO